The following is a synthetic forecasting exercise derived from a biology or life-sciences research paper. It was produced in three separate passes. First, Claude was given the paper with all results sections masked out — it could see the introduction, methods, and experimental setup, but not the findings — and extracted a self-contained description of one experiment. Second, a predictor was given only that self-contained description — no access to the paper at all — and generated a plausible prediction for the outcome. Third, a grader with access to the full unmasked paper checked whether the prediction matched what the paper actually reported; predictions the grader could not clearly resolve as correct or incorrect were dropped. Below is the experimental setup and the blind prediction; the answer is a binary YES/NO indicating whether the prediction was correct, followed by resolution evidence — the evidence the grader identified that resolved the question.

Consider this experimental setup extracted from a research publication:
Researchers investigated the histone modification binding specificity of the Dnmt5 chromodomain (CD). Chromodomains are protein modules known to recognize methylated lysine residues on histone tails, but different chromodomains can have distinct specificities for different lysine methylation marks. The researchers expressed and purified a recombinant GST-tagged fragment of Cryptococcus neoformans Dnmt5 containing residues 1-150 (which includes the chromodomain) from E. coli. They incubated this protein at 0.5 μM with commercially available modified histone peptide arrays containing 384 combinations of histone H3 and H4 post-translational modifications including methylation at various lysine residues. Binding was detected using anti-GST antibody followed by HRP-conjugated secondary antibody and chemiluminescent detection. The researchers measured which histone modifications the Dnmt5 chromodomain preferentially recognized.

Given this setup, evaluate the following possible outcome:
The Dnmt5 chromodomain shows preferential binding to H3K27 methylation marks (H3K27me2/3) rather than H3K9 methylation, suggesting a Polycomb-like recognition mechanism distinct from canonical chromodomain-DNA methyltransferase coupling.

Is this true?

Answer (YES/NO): NO